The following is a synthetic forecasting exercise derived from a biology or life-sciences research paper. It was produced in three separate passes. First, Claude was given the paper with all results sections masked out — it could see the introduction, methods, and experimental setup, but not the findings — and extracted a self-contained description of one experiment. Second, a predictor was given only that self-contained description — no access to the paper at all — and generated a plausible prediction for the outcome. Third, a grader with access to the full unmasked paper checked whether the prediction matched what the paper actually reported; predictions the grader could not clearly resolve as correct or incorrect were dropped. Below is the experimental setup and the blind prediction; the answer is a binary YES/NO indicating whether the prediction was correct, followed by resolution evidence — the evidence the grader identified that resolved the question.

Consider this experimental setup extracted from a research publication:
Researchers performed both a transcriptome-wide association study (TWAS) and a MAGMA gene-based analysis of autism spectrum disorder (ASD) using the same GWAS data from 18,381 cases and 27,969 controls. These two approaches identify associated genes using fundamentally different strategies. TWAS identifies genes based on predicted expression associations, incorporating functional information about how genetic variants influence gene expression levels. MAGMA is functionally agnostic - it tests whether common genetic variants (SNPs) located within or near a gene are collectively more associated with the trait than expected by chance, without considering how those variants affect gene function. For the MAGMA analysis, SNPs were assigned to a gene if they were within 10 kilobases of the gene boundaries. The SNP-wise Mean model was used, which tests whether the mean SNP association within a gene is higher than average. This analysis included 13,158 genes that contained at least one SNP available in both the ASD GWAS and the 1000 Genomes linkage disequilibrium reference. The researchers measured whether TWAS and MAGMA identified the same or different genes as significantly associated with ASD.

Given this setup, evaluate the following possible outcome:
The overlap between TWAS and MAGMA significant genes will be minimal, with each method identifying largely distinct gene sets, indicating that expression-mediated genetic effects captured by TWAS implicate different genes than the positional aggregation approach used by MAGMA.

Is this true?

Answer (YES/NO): NO